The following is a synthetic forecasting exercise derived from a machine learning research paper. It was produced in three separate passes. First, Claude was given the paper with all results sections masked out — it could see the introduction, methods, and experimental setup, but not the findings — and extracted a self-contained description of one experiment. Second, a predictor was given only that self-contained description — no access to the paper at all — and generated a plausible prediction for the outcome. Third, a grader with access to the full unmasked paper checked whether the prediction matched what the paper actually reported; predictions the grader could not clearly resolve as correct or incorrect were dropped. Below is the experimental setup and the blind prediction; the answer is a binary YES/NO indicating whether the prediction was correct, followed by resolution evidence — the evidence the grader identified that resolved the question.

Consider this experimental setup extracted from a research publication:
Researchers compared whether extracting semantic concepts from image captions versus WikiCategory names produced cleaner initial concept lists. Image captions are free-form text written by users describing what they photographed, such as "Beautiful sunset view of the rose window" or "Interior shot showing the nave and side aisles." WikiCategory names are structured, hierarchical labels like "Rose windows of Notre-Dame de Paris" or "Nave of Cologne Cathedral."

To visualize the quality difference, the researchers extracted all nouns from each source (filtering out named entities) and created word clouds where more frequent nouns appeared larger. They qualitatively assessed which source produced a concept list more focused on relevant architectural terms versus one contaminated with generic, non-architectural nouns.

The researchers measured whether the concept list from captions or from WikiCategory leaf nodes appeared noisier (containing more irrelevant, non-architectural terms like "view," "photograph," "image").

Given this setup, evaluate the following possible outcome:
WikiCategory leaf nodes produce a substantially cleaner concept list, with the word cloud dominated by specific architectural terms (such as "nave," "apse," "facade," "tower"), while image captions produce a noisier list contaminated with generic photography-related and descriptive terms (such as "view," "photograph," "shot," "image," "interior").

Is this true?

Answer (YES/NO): NO